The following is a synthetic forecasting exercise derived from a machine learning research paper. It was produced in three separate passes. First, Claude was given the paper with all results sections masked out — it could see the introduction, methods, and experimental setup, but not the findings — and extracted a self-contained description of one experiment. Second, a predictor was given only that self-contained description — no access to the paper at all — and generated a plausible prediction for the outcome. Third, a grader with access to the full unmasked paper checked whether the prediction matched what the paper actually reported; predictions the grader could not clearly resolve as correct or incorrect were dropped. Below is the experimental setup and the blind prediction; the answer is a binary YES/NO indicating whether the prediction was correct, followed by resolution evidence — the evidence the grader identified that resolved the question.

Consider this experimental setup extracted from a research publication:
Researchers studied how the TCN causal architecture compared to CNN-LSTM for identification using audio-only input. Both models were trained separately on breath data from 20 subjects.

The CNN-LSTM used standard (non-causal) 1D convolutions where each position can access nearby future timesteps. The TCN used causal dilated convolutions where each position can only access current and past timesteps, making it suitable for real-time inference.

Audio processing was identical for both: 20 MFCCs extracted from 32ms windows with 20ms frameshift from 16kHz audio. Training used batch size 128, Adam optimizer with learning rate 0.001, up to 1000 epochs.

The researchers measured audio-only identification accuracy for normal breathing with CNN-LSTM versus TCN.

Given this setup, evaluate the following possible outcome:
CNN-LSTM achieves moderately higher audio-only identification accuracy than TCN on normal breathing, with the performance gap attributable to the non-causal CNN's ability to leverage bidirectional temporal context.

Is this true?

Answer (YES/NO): YES